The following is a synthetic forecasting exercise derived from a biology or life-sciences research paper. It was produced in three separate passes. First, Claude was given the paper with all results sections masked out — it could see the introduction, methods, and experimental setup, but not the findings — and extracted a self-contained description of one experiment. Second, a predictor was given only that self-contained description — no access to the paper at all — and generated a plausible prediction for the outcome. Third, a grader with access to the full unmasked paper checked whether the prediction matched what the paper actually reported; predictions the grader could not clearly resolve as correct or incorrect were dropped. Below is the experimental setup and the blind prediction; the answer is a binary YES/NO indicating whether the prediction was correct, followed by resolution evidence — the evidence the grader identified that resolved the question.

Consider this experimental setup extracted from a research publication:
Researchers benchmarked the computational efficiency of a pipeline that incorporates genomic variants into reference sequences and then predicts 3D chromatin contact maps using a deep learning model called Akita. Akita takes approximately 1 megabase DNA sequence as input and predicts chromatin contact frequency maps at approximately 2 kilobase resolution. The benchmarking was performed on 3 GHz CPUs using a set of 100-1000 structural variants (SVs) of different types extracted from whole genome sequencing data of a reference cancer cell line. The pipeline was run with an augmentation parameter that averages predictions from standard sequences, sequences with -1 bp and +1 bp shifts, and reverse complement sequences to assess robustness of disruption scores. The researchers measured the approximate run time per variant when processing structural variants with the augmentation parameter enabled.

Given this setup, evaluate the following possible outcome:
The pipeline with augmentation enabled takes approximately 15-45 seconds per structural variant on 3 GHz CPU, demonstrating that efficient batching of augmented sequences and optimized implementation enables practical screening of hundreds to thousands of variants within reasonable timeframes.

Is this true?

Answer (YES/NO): YES